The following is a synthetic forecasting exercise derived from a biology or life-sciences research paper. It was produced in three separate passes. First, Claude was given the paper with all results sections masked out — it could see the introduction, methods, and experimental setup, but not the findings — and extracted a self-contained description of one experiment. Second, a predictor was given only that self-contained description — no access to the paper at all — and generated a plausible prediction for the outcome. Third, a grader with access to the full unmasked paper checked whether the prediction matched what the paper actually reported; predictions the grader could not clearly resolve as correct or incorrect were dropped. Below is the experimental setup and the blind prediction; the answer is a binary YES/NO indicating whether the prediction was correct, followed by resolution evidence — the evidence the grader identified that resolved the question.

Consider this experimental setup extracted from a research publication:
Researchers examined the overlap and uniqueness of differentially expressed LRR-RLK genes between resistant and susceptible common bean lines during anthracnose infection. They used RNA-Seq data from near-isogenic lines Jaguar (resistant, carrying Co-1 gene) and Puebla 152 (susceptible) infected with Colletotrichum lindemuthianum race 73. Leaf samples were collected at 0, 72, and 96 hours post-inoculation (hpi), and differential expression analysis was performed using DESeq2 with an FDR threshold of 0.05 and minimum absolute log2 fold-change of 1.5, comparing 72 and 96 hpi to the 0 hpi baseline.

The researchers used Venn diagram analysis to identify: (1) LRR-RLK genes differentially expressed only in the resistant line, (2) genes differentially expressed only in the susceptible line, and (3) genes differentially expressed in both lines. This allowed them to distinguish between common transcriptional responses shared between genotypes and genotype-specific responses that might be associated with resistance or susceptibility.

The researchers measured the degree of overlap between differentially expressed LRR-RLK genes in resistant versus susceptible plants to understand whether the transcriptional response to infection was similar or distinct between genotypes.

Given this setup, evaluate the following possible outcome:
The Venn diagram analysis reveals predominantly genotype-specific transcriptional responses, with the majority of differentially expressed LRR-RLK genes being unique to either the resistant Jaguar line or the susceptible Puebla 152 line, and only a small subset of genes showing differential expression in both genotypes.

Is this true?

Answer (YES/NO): NO